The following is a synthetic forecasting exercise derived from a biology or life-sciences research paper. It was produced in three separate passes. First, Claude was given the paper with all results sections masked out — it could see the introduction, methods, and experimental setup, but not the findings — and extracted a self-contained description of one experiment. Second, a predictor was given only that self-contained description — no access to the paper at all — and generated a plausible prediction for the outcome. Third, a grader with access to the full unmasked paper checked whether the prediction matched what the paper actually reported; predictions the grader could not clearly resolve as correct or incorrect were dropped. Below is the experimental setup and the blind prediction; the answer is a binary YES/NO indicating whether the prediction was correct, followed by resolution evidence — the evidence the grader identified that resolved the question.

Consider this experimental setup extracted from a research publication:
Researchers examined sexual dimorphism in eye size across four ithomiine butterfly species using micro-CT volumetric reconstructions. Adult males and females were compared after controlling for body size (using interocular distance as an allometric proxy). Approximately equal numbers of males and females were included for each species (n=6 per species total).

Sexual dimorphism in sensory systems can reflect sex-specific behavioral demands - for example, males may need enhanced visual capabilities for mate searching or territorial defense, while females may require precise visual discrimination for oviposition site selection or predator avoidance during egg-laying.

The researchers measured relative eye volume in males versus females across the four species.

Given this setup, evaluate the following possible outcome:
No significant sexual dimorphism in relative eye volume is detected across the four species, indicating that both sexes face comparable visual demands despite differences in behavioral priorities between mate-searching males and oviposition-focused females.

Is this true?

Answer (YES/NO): NO